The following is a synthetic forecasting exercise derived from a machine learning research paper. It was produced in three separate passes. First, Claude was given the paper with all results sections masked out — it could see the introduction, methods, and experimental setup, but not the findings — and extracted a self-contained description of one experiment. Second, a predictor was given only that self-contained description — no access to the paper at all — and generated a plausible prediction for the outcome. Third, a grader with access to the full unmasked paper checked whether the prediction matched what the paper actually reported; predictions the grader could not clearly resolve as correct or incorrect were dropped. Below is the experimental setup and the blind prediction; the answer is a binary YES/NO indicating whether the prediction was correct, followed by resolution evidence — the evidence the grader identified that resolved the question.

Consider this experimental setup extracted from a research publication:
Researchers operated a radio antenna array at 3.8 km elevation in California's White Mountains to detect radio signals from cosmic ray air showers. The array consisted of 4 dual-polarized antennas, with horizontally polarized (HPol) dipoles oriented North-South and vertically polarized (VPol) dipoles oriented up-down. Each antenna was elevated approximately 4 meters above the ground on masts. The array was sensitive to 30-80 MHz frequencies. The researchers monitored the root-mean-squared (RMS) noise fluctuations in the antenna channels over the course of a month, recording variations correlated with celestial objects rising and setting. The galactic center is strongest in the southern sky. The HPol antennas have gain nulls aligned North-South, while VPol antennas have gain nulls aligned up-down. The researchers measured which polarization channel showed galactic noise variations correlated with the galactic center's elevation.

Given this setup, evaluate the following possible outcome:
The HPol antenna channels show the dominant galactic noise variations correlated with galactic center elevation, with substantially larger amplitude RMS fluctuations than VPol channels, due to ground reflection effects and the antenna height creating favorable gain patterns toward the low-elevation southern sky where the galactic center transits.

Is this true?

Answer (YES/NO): NO